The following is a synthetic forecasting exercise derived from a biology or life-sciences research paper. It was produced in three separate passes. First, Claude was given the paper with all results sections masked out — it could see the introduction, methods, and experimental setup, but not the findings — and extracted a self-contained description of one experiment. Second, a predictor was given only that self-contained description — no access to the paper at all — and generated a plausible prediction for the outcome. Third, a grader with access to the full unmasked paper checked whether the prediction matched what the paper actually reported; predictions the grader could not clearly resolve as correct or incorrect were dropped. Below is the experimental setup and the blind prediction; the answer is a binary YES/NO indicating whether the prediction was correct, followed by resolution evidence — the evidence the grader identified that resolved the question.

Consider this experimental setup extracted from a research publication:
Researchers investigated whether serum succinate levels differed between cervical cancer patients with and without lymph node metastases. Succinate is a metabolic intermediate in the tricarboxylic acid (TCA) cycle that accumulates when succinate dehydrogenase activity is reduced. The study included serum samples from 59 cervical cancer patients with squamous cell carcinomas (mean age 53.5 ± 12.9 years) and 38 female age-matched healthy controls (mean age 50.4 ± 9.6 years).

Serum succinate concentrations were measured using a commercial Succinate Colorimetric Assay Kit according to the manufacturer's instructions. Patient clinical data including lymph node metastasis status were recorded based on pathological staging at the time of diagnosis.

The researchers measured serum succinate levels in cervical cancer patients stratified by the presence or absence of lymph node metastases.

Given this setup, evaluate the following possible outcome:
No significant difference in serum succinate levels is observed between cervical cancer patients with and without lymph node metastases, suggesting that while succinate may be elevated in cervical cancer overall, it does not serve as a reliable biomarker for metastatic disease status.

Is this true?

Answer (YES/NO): NO